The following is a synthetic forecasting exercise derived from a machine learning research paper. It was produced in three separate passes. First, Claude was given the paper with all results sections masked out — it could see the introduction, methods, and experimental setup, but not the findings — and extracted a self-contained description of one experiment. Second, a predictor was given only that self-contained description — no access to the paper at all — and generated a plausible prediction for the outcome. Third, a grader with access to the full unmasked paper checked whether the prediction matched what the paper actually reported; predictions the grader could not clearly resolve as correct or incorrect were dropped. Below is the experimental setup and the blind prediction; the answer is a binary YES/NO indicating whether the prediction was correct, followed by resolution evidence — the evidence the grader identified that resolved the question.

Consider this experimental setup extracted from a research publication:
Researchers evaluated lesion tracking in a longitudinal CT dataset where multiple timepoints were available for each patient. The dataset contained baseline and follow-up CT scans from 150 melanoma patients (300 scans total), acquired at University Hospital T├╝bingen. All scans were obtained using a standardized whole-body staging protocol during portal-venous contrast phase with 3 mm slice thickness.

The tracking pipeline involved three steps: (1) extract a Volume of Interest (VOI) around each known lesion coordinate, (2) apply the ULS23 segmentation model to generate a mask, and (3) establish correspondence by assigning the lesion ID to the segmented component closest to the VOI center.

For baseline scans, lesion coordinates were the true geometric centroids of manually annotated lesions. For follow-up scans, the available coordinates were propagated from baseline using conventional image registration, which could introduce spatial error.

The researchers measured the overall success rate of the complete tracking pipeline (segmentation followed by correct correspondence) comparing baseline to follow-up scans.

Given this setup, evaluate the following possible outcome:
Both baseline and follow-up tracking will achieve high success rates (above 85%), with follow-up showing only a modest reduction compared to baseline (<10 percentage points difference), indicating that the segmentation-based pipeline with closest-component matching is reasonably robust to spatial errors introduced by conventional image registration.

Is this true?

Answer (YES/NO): NO